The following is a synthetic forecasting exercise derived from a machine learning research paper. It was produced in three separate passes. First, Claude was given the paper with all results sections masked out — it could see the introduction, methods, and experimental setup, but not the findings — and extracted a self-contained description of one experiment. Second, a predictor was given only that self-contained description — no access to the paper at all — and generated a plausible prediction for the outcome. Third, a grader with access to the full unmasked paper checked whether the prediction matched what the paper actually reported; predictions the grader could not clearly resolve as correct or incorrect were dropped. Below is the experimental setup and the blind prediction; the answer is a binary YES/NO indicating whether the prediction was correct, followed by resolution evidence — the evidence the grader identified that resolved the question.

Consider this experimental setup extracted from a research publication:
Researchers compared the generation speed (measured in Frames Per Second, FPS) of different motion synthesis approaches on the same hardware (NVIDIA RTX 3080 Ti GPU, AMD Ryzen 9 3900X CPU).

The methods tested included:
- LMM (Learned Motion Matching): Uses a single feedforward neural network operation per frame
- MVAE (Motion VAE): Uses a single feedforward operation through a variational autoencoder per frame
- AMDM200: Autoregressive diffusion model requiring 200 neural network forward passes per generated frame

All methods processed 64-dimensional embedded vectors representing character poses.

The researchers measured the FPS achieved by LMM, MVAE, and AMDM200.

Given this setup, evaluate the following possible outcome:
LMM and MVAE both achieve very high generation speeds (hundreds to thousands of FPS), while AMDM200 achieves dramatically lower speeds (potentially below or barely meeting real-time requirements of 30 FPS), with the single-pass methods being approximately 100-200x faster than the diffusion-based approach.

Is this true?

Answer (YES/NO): YES